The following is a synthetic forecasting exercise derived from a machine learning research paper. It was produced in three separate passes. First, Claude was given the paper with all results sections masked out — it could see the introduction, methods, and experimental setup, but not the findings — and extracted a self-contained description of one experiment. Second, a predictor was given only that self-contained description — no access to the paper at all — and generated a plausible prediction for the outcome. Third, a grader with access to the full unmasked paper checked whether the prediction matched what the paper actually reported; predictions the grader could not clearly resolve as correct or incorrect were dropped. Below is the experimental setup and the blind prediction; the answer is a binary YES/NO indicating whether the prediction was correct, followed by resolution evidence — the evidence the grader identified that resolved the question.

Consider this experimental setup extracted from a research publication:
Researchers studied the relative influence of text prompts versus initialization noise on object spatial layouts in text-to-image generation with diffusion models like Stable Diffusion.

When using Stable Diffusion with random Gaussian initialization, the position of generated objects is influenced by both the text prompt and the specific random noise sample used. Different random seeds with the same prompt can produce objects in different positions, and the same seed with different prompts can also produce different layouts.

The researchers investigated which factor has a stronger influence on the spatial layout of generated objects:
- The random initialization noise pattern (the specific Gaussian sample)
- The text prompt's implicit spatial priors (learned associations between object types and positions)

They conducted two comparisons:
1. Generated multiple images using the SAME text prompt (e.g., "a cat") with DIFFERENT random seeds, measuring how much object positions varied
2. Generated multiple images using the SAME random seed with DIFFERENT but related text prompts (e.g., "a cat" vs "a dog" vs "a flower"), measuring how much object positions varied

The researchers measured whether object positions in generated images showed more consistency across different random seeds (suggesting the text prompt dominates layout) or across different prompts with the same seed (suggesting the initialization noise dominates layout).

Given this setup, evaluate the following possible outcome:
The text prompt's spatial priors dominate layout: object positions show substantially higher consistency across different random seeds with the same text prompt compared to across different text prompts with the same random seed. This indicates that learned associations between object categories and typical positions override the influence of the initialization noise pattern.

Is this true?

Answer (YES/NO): NO